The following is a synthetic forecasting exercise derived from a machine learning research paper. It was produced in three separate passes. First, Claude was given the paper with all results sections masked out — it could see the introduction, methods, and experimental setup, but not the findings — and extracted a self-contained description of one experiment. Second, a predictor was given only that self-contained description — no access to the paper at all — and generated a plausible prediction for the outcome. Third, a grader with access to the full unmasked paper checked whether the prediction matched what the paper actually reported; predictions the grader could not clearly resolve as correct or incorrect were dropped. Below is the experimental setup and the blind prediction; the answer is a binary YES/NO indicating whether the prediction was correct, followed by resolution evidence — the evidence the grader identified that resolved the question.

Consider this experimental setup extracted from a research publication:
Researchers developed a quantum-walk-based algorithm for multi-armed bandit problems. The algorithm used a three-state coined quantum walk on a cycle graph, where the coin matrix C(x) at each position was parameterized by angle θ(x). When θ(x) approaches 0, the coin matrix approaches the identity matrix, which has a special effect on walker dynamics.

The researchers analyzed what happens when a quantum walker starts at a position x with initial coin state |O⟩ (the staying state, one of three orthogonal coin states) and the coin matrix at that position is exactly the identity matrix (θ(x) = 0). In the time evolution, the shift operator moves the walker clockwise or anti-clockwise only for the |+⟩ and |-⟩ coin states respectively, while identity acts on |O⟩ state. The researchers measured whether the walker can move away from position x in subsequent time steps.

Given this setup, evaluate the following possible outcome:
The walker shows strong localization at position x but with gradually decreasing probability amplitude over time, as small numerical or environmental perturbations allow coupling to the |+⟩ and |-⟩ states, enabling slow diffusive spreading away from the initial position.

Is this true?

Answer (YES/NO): NO